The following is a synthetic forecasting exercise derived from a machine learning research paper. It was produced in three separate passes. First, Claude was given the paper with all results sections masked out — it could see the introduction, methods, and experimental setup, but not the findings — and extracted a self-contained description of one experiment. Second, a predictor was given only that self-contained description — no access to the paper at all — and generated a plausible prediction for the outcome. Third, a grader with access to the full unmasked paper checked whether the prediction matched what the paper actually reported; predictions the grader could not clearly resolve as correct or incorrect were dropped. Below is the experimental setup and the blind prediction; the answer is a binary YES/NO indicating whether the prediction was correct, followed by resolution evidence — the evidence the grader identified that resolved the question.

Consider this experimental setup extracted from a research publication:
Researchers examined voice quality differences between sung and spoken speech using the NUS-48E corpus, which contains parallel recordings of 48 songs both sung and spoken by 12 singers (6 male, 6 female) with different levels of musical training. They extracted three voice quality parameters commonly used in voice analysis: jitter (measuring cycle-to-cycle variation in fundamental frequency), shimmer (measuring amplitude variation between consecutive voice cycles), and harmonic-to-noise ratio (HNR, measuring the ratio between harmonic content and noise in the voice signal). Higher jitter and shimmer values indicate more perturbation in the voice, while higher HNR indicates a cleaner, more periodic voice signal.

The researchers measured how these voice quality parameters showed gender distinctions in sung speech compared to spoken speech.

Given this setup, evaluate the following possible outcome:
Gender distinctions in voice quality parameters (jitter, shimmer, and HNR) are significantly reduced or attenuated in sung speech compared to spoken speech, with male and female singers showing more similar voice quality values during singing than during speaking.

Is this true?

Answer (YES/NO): YES